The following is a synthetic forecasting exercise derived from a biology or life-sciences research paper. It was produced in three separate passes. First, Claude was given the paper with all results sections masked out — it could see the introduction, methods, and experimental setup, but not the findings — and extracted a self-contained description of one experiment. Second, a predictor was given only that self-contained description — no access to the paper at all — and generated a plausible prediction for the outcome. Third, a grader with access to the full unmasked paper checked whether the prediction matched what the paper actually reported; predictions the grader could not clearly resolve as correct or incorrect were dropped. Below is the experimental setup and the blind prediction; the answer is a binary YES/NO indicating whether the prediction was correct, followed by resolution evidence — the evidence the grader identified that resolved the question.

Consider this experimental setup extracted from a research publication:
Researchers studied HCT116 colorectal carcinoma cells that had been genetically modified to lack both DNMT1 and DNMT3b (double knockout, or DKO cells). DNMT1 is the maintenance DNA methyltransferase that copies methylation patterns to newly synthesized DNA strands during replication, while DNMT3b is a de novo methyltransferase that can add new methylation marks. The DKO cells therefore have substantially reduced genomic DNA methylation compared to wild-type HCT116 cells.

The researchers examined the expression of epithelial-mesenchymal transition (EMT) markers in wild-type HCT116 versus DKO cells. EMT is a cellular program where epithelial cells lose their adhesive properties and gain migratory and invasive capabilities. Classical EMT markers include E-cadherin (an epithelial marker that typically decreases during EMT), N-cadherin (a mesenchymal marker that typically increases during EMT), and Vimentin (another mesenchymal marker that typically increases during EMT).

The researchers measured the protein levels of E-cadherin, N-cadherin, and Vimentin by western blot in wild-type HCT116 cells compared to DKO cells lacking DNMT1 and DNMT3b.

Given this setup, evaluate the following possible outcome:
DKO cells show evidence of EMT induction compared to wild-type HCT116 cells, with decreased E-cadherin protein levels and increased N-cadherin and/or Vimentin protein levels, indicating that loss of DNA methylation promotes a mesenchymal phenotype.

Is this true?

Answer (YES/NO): YES